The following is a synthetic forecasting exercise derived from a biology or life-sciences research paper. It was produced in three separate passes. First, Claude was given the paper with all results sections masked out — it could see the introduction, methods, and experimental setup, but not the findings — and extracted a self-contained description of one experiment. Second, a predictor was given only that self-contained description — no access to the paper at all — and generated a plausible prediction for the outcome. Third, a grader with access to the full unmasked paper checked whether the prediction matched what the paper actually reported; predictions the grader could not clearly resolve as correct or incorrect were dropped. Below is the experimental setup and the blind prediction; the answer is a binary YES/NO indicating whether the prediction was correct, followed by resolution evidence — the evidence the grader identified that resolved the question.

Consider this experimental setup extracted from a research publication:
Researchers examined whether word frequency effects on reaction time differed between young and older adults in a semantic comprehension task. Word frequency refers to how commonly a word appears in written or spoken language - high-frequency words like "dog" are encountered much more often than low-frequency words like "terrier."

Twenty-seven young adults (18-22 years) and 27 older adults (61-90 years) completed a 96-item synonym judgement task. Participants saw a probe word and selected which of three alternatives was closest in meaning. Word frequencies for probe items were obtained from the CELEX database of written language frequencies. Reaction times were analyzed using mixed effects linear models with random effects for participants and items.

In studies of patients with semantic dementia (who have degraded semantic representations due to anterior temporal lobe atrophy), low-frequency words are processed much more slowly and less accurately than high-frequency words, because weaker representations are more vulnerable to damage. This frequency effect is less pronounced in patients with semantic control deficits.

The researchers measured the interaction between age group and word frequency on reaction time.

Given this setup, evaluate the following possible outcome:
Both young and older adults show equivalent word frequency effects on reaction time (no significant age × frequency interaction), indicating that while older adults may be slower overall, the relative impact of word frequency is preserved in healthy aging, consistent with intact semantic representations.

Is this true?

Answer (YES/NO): NO